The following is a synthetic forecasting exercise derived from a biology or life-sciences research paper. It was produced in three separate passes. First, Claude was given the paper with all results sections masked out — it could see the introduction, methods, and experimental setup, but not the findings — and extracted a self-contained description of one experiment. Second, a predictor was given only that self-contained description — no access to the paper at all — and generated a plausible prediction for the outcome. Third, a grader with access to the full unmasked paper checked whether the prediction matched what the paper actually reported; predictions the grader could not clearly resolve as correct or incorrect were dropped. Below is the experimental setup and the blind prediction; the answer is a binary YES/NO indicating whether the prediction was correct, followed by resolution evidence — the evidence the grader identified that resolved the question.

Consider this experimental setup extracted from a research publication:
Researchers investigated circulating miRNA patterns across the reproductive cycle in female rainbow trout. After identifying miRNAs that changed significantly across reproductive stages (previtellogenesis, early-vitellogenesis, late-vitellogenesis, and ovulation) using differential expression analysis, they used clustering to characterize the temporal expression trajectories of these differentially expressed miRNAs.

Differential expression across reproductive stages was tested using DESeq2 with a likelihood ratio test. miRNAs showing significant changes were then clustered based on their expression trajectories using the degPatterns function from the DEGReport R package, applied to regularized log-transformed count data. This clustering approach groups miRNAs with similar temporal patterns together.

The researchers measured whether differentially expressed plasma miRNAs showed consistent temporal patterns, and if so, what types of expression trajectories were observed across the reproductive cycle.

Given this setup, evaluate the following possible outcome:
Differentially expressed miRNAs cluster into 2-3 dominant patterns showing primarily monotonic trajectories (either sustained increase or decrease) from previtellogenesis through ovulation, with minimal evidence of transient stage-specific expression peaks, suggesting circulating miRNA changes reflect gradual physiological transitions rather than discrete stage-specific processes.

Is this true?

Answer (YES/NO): NO